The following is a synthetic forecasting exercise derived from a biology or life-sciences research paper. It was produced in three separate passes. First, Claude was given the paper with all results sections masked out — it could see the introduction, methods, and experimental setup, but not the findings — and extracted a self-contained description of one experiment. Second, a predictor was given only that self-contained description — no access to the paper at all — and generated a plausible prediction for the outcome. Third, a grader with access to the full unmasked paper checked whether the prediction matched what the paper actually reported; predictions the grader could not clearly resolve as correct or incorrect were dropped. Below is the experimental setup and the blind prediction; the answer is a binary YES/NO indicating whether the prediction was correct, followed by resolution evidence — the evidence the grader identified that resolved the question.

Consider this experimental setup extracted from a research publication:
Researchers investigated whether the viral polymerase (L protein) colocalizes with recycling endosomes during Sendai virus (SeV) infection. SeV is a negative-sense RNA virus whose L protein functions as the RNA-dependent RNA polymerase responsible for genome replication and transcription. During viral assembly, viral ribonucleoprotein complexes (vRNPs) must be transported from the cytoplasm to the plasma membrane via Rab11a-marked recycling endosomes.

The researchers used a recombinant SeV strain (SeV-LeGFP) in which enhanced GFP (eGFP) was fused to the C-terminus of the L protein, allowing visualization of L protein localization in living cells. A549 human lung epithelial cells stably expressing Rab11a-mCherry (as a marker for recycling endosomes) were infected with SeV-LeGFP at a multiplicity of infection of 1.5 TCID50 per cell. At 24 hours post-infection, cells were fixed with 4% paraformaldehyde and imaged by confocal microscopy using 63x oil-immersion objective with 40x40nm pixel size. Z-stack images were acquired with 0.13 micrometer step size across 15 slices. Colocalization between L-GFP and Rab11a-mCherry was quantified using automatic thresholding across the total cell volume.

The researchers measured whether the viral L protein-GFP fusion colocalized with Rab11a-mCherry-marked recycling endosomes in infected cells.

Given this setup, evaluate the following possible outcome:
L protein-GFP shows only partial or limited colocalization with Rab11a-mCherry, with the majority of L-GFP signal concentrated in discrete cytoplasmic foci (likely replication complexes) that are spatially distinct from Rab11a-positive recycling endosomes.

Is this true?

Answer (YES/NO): NO